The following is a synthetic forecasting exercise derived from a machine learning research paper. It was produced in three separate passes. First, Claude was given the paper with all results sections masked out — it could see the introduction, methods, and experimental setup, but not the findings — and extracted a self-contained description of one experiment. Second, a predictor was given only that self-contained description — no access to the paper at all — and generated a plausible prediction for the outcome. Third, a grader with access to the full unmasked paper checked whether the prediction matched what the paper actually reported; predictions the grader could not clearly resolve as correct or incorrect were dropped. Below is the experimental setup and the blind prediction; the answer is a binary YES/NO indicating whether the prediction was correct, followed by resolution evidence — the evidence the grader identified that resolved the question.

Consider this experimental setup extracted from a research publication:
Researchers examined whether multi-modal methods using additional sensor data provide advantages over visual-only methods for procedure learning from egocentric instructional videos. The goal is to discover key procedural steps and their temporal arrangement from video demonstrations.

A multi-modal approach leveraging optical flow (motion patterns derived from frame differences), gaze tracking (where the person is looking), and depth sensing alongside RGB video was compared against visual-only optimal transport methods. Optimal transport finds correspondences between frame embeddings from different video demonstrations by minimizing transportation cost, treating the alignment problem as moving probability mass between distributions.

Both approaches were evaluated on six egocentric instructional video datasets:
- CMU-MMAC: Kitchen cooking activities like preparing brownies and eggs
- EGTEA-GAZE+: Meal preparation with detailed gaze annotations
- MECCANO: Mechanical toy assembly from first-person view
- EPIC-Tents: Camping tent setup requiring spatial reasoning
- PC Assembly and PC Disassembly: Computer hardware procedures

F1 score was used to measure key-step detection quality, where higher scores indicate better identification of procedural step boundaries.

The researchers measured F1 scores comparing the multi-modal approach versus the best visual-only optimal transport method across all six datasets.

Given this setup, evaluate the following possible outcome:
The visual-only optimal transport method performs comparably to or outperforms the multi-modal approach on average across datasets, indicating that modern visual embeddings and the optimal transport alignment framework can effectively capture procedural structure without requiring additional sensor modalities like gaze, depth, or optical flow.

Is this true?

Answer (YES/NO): YES